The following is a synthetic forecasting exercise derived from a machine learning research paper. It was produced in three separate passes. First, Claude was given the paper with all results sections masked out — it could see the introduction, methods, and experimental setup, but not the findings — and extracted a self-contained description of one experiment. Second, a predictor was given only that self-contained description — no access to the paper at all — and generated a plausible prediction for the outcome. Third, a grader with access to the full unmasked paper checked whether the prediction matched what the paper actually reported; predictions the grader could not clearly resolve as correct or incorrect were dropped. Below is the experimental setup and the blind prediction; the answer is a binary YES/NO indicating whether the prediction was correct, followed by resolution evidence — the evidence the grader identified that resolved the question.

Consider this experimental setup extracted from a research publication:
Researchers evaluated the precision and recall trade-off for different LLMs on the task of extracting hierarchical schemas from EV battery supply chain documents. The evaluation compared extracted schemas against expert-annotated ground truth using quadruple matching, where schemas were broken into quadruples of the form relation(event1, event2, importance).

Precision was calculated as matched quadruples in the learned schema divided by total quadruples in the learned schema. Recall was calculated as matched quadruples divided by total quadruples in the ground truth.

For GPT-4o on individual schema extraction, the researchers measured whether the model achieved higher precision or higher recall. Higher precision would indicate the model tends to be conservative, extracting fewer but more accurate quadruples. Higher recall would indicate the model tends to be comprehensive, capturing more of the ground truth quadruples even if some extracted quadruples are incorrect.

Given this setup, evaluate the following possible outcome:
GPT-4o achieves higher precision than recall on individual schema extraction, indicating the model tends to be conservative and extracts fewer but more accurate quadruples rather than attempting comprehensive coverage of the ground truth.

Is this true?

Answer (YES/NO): NO